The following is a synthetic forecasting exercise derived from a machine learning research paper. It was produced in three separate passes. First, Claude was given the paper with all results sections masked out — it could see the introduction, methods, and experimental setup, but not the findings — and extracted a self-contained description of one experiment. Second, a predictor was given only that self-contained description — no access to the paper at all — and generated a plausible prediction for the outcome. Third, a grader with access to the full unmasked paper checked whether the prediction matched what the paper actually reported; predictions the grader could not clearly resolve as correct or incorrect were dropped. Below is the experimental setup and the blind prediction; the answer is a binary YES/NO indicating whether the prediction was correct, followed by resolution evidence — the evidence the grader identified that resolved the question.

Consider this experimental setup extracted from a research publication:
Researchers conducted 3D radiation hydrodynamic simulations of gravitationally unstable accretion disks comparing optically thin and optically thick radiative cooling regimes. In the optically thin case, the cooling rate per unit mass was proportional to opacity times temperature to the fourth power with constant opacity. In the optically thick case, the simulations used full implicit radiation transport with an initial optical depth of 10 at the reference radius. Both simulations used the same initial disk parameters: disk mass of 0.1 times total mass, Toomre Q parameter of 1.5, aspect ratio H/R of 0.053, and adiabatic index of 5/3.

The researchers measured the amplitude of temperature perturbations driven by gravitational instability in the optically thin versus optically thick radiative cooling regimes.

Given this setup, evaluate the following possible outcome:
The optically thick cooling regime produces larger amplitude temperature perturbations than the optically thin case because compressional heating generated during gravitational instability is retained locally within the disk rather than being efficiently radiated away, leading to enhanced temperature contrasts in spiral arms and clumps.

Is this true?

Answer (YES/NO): NO